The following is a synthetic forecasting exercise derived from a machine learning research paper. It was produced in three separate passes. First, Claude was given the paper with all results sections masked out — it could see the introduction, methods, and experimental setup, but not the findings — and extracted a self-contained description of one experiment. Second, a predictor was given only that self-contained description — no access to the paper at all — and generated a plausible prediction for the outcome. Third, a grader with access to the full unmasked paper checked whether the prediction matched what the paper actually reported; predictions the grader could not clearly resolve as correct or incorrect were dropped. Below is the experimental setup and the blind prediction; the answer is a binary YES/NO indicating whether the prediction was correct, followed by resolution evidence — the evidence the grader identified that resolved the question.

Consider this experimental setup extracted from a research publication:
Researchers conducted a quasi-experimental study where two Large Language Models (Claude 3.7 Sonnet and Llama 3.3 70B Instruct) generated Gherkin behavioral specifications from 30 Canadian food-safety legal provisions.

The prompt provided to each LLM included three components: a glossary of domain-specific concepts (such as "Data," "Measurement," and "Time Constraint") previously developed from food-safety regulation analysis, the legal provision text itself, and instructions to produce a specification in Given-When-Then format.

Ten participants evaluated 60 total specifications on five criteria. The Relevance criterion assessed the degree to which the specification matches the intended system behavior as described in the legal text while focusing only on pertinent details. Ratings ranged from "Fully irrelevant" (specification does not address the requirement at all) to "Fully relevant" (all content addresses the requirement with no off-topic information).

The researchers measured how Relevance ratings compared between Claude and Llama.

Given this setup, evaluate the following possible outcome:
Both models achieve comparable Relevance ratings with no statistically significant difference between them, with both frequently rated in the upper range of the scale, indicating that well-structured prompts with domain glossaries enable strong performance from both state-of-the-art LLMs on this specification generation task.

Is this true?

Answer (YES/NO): YES